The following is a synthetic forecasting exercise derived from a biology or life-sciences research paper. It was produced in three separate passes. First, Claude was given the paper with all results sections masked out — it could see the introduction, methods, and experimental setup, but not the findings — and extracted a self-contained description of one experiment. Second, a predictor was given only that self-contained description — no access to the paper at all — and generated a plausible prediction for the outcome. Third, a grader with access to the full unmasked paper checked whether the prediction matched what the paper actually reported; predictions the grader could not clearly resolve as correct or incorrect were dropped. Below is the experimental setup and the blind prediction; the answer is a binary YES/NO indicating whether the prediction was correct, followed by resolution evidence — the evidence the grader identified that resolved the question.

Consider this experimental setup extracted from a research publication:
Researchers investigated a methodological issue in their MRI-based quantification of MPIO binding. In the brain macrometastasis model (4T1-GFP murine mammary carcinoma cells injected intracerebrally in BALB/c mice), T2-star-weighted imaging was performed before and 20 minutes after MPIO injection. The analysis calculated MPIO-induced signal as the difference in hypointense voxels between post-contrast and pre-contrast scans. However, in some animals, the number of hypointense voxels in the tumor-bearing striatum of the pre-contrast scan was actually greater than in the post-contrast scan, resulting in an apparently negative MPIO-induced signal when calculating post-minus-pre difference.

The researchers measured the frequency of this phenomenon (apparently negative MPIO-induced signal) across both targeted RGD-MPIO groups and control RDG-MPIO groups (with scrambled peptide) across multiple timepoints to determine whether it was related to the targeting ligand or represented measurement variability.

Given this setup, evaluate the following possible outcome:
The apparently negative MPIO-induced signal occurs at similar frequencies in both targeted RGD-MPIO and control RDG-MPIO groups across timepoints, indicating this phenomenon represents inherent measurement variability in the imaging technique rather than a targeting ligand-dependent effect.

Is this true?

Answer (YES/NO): YES